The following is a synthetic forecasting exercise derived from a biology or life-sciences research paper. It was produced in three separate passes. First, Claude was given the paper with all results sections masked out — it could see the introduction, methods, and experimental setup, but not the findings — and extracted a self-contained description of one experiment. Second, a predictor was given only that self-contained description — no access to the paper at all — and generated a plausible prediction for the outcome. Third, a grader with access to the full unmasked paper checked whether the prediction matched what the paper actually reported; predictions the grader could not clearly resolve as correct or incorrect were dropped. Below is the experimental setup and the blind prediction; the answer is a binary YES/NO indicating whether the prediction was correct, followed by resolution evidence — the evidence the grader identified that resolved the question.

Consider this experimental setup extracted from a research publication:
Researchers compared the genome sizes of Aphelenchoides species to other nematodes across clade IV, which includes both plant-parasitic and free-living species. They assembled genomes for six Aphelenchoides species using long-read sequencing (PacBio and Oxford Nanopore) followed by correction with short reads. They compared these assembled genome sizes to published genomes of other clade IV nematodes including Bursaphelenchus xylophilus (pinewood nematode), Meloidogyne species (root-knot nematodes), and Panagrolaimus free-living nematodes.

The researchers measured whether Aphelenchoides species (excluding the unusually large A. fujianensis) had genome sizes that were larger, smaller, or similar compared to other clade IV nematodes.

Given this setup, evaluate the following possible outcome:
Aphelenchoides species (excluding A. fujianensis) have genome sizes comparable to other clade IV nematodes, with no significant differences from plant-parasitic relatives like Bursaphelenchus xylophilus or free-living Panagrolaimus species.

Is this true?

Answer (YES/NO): NO